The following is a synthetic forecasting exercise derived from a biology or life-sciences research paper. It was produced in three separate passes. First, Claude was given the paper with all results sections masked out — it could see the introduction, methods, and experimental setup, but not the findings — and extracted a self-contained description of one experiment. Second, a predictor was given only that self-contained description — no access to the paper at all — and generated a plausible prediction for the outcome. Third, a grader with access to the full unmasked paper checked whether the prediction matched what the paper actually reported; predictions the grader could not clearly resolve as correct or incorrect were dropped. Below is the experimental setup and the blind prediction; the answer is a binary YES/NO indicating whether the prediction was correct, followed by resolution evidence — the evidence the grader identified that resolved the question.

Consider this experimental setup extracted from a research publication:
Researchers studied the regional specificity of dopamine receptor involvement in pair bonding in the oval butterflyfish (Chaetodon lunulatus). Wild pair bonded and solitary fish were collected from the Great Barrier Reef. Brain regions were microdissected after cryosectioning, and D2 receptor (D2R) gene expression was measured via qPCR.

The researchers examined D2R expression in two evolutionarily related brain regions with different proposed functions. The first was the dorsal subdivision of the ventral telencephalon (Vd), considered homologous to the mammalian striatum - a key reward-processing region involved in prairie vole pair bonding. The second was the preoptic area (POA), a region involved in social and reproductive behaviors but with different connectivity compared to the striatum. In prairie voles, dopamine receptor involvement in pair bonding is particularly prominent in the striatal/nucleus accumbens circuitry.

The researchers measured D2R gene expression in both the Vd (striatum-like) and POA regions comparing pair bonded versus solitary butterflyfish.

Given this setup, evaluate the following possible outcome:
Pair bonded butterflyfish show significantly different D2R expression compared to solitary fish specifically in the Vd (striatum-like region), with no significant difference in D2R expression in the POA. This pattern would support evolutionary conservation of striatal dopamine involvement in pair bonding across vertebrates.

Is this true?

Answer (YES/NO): NO